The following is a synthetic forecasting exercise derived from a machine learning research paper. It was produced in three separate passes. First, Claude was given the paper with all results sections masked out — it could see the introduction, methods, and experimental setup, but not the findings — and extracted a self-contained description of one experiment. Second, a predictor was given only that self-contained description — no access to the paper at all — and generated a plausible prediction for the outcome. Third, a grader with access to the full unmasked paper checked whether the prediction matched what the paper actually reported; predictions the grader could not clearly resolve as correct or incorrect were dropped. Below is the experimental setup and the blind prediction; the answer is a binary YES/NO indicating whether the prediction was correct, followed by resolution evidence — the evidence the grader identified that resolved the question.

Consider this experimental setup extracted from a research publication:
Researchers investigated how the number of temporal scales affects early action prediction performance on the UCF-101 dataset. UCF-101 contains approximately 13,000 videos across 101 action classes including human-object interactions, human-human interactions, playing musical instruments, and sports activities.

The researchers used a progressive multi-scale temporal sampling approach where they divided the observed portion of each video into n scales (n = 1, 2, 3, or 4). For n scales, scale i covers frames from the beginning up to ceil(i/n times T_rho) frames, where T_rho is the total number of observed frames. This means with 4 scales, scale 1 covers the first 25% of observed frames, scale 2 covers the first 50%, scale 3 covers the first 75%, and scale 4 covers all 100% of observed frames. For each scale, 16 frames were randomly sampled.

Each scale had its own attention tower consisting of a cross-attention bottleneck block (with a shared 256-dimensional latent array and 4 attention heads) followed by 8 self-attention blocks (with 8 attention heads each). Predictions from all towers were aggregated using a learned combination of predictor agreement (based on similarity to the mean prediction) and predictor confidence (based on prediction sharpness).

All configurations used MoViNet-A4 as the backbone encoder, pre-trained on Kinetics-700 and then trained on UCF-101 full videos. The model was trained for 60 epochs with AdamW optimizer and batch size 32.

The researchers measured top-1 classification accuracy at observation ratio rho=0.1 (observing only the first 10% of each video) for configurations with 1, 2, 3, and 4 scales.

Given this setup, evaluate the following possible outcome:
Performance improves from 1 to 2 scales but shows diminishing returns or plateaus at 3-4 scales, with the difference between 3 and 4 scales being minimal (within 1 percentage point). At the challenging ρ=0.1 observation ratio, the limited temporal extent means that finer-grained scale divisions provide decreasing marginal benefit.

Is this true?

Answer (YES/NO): NO